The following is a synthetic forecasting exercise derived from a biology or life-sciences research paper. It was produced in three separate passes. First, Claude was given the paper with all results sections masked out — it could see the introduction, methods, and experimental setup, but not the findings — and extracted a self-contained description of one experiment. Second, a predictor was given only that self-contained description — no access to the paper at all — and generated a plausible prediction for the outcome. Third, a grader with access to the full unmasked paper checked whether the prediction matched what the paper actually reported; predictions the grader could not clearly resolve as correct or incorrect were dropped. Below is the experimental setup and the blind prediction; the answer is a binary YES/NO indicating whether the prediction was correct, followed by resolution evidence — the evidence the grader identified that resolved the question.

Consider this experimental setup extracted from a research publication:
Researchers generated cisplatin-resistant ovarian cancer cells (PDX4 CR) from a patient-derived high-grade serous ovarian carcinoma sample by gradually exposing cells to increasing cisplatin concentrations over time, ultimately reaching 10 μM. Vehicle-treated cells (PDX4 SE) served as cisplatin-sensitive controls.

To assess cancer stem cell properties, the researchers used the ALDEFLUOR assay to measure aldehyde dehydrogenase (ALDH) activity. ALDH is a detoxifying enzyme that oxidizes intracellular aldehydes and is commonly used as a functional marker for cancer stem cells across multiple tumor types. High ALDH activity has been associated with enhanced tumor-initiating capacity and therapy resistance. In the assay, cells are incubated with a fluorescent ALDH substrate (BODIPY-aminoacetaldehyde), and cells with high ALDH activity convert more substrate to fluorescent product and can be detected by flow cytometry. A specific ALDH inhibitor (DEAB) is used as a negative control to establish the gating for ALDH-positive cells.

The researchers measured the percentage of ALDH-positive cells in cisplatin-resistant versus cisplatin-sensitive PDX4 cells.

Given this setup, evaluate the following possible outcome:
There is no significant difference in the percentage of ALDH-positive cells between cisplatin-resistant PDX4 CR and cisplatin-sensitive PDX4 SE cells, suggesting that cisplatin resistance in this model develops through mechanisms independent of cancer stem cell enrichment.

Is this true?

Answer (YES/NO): NO